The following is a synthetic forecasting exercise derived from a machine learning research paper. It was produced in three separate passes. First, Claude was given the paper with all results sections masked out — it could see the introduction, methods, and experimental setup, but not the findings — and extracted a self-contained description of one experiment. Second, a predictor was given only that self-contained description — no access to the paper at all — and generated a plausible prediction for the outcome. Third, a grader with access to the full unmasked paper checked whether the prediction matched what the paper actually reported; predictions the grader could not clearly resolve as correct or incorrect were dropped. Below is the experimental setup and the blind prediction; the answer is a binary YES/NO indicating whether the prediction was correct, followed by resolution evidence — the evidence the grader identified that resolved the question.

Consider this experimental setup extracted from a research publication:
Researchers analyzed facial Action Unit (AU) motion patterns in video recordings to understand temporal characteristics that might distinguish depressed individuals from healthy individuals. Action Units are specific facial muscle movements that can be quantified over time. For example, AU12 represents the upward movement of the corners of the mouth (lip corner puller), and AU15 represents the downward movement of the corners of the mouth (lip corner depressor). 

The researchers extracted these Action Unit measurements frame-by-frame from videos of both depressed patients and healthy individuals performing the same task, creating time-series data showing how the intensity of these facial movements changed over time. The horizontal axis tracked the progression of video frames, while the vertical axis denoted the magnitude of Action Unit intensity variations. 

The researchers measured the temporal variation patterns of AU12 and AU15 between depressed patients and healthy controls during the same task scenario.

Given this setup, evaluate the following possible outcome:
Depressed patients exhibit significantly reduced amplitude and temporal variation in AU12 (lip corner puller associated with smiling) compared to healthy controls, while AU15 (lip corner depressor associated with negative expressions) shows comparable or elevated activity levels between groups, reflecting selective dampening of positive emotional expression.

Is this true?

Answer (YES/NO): NO